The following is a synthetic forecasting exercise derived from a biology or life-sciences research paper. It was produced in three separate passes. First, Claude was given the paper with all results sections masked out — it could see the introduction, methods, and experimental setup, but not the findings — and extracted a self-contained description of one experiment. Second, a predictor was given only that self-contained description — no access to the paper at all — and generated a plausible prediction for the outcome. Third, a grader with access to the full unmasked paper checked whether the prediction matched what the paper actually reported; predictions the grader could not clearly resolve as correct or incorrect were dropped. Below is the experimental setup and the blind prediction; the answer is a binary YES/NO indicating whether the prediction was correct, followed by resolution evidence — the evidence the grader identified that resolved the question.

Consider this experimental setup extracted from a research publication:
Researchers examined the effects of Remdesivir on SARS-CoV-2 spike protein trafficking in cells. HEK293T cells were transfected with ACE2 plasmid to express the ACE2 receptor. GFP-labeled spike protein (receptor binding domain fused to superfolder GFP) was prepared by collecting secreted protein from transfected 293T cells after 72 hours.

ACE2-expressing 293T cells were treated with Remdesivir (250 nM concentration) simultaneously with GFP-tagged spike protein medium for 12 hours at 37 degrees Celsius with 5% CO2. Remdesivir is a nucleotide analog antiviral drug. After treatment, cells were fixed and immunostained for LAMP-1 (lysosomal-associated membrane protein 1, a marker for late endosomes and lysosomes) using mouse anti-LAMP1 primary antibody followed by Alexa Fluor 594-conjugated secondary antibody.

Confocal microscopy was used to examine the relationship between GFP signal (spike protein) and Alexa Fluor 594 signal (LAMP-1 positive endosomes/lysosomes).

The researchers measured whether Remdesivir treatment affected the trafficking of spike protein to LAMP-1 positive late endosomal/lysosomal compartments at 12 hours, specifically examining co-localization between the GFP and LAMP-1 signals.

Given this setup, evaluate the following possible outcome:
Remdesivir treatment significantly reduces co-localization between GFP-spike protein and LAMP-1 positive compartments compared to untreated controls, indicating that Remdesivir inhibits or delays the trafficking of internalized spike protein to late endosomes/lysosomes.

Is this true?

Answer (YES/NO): NO